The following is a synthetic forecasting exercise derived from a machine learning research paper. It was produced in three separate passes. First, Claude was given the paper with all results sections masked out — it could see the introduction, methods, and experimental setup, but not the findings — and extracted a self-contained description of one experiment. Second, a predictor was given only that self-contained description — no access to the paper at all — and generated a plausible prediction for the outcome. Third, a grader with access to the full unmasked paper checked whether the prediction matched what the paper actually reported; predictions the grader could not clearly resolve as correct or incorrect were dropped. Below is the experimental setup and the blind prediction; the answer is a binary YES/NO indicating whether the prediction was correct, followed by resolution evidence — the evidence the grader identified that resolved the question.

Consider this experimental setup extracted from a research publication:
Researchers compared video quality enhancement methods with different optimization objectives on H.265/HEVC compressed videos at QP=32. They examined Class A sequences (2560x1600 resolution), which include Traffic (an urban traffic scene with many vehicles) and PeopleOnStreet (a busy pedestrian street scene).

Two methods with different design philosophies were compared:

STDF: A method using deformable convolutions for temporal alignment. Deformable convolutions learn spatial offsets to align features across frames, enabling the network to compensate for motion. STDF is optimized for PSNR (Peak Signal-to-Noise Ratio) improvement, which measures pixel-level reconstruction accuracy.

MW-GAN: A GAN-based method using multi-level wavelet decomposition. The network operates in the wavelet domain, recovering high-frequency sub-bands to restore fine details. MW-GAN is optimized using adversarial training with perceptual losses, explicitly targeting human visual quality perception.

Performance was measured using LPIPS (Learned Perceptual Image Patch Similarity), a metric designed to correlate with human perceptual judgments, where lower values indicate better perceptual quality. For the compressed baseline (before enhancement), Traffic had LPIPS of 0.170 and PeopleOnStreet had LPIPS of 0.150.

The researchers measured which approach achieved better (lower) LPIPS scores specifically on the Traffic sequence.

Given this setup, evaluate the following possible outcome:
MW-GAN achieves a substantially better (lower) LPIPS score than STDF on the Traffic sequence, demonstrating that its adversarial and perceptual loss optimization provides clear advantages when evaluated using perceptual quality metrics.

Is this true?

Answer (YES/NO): NO